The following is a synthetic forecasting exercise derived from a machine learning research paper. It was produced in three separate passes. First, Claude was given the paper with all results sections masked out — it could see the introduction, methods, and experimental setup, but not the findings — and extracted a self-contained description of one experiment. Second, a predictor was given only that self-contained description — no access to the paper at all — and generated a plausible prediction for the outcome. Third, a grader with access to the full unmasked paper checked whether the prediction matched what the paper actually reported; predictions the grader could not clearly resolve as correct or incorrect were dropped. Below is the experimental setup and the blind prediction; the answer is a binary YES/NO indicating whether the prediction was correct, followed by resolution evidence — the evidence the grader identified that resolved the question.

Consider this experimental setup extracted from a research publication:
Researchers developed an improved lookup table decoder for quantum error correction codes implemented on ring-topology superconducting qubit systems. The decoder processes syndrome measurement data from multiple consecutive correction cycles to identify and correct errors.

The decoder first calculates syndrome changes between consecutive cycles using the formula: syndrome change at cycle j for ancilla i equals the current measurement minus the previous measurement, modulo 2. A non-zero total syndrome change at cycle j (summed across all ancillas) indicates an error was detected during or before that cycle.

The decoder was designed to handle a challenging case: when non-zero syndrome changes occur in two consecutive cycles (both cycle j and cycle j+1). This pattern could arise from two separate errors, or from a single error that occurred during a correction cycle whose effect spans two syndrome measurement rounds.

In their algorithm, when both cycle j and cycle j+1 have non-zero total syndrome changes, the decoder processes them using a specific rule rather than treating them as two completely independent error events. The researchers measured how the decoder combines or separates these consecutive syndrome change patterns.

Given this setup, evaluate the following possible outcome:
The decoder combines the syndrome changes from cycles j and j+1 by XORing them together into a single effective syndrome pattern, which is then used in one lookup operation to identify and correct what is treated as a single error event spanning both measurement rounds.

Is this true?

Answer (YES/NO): YES